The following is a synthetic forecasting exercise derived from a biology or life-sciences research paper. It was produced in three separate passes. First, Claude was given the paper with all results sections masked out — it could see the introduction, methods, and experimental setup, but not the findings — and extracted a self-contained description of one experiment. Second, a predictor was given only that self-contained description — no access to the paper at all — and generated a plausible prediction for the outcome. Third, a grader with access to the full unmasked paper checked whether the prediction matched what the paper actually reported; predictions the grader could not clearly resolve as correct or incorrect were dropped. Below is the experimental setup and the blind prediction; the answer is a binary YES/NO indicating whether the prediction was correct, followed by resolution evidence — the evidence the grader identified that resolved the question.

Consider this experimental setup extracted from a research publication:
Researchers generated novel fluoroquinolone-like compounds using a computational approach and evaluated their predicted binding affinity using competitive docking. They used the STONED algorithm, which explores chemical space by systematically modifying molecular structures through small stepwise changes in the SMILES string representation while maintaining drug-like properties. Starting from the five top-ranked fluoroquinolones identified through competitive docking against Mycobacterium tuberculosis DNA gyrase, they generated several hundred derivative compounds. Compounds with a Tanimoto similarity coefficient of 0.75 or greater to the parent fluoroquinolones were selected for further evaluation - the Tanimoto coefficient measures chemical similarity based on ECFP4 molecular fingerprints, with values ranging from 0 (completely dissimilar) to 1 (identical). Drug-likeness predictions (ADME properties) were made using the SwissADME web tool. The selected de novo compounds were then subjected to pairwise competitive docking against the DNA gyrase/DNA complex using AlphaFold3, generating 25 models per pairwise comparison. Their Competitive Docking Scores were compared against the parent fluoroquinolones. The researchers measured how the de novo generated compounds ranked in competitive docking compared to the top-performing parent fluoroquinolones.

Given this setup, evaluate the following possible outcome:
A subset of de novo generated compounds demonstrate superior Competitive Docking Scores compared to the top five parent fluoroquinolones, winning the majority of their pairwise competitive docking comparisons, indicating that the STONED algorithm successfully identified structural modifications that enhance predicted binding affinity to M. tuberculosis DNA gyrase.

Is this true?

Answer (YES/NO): YES